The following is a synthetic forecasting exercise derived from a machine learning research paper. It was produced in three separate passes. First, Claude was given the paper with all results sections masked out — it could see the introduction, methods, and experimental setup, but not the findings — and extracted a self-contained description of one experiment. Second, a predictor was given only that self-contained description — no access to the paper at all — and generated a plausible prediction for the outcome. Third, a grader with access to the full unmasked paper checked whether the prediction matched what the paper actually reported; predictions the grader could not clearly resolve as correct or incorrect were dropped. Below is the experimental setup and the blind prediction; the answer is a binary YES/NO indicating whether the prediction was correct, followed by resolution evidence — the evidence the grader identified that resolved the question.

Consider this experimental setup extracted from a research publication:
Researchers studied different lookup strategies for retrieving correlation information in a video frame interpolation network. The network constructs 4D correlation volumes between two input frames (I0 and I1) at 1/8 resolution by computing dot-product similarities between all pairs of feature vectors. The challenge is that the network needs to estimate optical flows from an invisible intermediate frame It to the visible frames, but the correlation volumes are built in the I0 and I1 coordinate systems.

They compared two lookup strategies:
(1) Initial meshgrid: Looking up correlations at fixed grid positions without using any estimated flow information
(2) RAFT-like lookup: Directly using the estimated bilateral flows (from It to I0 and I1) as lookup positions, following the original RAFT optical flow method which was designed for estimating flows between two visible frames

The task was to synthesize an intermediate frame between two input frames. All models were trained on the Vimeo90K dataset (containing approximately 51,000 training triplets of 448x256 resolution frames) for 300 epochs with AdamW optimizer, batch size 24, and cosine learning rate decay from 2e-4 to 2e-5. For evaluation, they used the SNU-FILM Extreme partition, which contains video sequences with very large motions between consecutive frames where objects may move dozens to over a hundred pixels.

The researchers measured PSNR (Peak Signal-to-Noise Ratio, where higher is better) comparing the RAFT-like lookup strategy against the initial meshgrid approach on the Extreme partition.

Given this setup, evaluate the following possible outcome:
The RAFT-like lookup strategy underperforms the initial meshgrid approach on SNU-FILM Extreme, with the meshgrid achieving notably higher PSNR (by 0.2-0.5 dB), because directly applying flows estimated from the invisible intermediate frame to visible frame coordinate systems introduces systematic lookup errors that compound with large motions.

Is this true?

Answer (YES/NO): NO